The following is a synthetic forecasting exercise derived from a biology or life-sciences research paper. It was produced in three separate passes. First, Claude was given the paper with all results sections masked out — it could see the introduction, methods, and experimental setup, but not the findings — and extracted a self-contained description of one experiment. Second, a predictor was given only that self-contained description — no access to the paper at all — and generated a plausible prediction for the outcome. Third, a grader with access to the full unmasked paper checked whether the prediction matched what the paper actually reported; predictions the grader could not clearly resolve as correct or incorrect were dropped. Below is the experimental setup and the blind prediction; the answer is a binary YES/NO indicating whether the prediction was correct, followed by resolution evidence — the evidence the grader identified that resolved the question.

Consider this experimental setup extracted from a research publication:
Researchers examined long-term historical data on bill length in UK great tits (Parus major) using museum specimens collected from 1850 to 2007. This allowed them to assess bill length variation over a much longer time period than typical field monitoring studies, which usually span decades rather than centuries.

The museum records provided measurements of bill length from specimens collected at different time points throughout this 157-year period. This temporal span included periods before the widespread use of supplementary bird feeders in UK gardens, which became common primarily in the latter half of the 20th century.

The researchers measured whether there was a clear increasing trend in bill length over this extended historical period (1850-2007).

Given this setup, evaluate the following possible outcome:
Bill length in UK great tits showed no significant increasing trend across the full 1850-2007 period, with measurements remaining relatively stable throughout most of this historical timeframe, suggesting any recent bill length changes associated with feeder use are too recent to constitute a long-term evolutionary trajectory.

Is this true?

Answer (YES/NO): YES